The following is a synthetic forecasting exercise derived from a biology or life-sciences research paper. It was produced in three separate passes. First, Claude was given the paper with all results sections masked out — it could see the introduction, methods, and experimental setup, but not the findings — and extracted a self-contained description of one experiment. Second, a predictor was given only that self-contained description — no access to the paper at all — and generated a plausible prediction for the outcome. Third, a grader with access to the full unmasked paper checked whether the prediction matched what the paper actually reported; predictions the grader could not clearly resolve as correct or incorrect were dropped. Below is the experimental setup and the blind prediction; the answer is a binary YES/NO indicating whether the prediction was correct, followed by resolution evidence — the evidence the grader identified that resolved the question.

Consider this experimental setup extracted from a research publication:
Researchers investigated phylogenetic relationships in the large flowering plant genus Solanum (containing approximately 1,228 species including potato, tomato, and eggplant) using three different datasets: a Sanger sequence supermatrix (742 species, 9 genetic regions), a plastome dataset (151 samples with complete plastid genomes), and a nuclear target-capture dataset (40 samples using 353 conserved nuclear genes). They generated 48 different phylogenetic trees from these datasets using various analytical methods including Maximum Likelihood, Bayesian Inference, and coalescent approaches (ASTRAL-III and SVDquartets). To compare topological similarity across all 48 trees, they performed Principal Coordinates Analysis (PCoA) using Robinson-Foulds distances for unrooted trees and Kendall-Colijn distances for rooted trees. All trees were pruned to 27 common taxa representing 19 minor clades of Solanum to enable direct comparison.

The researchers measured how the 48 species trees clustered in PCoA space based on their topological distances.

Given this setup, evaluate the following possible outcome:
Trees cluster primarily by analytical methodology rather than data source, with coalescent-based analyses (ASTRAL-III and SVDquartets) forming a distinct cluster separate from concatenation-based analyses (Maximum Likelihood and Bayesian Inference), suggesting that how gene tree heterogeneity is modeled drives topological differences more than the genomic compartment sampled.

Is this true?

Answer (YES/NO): NO